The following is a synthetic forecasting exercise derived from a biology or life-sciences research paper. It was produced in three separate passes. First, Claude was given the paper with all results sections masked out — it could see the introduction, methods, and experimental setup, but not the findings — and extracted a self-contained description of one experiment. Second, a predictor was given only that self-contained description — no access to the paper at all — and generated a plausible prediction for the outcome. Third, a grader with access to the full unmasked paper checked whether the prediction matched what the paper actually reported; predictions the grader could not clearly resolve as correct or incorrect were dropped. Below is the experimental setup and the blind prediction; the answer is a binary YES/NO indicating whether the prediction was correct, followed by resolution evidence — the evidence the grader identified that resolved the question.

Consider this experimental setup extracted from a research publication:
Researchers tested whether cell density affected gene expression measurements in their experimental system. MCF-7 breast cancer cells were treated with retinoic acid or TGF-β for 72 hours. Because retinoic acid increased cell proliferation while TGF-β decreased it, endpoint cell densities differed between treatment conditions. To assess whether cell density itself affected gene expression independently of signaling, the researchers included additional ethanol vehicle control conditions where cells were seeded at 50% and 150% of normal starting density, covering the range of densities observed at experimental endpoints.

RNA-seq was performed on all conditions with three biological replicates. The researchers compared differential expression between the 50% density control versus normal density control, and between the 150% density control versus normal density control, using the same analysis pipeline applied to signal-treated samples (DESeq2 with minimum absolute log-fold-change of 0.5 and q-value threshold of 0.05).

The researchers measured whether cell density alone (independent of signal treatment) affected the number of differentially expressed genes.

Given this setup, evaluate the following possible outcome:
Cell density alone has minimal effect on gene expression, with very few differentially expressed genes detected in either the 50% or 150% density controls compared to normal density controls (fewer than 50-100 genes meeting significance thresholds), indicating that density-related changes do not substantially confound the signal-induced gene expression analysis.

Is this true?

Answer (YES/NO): YES